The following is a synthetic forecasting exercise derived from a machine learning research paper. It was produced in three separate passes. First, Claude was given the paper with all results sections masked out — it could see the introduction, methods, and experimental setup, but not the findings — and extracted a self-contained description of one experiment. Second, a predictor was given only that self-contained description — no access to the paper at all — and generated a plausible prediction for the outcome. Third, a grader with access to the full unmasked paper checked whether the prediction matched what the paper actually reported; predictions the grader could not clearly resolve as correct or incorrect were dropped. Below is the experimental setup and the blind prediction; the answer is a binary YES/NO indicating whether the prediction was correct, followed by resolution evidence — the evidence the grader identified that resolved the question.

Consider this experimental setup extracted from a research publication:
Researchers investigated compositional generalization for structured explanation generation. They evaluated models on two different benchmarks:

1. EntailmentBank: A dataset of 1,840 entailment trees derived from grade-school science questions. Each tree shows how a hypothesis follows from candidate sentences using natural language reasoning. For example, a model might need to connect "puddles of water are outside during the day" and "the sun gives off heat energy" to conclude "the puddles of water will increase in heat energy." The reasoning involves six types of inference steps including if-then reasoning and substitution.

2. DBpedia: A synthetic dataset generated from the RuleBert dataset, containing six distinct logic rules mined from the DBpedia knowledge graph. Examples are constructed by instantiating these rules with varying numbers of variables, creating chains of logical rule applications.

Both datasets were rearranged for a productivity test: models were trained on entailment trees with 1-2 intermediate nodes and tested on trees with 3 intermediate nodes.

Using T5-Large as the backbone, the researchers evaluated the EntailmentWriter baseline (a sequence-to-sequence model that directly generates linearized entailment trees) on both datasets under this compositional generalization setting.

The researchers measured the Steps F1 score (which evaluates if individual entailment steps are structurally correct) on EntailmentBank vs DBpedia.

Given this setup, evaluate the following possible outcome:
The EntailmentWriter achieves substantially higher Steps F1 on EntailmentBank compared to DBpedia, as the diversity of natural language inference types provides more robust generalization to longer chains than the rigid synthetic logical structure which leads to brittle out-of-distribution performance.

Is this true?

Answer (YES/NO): NO